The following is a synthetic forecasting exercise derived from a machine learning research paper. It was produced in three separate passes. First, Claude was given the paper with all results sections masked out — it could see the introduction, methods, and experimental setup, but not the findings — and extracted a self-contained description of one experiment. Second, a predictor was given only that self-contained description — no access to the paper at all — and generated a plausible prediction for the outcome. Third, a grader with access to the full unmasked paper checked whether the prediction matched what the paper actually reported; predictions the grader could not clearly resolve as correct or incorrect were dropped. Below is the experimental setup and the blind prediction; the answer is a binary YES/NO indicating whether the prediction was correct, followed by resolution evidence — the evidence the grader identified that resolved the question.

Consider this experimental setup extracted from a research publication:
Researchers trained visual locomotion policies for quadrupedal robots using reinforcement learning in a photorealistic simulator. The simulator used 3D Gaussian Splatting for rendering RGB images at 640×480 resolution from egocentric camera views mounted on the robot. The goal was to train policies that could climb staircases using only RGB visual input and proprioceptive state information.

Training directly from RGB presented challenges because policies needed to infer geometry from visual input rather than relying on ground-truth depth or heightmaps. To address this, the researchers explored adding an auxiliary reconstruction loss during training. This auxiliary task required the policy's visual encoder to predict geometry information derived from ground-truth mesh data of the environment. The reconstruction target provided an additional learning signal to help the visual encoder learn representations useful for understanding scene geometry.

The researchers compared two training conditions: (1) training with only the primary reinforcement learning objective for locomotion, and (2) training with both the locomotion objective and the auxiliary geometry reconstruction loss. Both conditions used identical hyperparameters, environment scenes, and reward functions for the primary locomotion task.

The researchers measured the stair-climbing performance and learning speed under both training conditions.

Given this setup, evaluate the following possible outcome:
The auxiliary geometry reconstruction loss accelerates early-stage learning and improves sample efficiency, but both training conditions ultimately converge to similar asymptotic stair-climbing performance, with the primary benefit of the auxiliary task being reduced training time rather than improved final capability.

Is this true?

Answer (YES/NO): NO